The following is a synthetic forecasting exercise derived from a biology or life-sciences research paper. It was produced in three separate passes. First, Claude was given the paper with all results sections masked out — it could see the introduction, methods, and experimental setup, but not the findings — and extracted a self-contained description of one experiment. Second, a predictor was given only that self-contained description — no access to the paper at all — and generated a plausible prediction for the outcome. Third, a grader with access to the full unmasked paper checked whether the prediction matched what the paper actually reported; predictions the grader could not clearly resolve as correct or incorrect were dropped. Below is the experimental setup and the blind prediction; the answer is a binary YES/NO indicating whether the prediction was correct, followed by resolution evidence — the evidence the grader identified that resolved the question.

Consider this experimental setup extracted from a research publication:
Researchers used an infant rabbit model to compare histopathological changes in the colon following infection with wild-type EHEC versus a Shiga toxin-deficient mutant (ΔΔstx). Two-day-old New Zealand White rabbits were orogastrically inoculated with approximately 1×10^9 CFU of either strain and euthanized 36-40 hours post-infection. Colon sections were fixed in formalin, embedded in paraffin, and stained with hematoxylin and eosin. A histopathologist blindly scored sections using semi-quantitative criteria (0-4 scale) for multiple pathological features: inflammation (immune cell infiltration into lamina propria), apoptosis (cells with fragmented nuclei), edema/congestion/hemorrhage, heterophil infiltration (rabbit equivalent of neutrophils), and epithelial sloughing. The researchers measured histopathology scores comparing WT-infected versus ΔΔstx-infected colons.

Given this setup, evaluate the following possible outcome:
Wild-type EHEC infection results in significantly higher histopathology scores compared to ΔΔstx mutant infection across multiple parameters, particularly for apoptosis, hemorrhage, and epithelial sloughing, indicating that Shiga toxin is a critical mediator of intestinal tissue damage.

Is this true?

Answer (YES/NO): NO